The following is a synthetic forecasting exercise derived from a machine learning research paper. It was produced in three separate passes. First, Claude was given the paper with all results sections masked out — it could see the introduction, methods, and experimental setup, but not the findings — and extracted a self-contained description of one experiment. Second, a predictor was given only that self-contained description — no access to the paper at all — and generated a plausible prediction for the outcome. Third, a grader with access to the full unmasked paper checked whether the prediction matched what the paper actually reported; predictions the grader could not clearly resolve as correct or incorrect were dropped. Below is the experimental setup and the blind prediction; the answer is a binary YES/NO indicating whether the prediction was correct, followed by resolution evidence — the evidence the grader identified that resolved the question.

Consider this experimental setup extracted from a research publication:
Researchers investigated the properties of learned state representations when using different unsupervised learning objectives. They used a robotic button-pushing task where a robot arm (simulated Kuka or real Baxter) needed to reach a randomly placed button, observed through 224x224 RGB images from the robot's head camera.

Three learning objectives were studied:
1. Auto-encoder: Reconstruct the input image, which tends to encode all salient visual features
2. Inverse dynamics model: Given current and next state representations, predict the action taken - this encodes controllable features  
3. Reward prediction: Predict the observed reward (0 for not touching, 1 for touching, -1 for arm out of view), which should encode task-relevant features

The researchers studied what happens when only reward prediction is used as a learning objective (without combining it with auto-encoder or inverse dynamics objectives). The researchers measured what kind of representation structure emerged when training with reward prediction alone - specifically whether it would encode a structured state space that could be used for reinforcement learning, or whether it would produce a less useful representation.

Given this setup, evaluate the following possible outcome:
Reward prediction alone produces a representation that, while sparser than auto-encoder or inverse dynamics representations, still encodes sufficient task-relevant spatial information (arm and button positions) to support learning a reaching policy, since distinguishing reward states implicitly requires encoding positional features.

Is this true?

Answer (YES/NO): NO